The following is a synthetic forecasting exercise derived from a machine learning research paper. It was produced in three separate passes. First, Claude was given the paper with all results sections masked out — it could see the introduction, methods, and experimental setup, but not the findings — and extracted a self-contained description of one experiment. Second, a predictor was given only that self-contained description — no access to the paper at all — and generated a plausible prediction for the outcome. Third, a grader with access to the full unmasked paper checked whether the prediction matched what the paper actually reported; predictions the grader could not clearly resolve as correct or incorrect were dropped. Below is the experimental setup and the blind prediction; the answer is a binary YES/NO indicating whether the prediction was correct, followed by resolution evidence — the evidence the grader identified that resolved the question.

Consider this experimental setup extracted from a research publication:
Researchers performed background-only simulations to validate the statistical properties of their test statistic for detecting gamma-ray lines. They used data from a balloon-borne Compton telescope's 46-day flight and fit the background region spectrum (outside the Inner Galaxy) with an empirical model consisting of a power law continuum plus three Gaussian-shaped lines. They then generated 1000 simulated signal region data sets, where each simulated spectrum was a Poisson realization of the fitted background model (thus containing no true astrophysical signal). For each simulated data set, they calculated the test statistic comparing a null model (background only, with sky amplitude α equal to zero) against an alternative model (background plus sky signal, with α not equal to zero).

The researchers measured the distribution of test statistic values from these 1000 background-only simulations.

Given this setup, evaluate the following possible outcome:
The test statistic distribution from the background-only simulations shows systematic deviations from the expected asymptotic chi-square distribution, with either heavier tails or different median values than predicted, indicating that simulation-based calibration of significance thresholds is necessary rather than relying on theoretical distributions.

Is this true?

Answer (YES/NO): NO